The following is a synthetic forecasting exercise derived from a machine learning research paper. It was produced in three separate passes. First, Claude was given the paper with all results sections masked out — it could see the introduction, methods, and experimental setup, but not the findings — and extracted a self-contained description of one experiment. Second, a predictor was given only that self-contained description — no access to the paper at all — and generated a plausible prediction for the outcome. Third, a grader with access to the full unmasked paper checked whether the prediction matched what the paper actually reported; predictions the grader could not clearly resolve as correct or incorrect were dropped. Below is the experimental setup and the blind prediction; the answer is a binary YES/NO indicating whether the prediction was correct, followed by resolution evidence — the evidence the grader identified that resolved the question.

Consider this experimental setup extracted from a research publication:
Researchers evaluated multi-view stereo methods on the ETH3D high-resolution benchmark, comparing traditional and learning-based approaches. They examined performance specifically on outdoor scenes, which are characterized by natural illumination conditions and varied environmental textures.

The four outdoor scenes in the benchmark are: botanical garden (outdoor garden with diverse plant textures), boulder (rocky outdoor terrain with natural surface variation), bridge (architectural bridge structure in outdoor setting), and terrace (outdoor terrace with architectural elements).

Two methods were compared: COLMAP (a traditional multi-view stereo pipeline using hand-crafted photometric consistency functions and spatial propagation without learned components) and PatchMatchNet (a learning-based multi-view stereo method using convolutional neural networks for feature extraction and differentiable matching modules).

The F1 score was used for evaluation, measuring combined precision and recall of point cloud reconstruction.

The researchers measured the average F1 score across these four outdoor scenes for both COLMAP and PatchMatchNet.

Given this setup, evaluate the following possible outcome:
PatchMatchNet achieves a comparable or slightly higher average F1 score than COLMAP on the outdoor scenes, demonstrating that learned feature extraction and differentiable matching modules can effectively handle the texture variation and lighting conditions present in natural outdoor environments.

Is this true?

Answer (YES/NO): NO